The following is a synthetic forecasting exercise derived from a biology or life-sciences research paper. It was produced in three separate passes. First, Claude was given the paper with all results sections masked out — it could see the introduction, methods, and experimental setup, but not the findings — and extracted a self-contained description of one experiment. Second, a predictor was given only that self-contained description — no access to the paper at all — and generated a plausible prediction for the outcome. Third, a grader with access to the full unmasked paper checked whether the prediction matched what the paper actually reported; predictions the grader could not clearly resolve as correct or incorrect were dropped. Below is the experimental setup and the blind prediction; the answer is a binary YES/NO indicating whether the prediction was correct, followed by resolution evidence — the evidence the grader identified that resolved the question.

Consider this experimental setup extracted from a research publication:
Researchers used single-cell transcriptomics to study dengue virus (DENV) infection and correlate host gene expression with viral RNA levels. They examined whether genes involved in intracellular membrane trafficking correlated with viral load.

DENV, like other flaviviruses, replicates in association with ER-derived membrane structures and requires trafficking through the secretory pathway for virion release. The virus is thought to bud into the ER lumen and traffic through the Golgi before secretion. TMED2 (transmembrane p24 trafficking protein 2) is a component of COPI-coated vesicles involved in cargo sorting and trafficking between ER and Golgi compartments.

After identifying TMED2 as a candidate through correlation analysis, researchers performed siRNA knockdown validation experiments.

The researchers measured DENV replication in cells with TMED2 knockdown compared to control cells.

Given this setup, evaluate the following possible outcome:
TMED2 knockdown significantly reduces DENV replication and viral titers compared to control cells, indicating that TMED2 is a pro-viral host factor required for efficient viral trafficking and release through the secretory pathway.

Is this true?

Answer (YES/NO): YES